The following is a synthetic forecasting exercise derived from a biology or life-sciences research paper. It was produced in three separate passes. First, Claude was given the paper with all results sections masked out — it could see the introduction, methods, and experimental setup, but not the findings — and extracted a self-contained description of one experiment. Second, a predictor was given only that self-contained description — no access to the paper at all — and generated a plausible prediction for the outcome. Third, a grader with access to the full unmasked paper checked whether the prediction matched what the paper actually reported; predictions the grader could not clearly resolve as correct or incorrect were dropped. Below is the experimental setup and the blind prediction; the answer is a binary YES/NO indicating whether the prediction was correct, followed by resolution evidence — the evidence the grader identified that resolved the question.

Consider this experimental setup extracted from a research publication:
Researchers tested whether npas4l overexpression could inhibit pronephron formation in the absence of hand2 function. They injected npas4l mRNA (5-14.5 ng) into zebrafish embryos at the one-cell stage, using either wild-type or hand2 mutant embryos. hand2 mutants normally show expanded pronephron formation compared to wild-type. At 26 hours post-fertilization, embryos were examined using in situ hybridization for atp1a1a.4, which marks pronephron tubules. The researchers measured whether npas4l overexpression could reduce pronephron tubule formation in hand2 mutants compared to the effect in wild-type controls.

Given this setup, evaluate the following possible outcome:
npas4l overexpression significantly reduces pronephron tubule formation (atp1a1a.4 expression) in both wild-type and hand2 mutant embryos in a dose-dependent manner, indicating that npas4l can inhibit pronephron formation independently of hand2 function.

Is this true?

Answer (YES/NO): NO